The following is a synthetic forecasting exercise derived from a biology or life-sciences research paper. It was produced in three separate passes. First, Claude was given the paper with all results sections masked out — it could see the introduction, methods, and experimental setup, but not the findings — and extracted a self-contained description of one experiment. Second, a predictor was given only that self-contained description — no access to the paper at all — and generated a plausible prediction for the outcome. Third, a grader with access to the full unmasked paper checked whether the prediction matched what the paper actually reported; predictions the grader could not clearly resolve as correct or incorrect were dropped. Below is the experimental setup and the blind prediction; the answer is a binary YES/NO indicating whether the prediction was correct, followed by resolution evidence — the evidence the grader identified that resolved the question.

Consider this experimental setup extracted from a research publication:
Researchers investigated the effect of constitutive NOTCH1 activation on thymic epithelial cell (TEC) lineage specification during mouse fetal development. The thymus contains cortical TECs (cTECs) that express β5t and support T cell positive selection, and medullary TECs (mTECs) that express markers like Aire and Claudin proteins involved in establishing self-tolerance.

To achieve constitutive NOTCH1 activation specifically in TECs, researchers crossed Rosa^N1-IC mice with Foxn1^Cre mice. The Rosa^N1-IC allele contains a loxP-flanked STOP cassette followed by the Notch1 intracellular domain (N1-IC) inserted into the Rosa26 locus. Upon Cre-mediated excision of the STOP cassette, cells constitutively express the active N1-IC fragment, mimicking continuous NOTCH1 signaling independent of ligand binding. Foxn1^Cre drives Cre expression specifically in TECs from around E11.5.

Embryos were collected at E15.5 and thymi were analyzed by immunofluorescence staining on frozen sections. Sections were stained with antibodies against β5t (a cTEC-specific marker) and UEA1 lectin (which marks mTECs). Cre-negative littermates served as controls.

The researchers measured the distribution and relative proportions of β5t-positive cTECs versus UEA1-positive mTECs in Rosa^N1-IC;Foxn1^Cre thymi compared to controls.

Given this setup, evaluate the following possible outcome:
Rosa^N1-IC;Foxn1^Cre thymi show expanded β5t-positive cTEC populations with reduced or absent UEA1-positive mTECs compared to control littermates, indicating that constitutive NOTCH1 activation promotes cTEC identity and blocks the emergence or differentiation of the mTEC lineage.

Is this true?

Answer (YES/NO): NO